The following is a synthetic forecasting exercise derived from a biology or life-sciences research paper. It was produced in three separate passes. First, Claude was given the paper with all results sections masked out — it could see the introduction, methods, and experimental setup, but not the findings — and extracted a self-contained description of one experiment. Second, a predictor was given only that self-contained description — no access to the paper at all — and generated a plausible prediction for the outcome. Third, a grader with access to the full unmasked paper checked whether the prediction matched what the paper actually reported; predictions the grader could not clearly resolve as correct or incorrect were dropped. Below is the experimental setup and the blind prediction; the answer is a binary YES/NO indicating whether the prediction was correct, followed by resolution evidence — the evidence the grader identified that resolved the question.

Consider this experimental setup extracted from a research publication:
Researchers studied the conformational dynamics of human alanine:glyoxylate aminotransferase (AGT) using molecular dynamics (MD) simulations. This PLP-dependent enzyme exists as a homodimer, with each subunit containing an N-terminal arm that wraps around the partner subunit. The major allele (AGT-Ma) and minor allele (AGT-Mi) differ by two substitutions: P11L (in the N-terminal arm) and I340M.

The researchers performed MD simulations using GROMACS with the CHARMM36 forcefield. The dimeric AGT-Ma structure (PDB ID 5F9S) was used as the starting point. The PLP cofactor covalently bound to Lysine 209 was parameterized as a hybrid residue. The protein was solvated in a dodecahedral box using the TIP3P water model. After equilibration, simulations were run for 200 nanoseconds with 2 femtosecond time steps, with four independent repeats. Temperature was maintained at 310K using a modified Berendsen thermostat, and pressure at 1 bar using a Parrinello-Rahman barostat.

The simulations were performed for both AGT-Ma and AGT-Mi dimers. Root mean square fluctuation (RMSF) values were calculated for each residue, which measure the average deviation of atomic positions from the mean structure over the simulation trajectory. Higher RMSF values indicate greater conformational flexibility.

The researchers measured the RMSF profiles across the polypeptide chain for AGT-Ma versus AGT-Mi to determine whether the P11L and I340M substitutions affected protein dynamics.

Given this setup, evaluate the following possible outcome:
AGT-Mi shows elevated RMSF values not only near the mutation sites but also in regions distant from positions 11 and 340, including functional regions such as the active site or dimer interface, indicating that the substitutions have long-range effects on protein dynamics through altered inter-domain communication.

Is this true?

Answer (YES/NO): YES